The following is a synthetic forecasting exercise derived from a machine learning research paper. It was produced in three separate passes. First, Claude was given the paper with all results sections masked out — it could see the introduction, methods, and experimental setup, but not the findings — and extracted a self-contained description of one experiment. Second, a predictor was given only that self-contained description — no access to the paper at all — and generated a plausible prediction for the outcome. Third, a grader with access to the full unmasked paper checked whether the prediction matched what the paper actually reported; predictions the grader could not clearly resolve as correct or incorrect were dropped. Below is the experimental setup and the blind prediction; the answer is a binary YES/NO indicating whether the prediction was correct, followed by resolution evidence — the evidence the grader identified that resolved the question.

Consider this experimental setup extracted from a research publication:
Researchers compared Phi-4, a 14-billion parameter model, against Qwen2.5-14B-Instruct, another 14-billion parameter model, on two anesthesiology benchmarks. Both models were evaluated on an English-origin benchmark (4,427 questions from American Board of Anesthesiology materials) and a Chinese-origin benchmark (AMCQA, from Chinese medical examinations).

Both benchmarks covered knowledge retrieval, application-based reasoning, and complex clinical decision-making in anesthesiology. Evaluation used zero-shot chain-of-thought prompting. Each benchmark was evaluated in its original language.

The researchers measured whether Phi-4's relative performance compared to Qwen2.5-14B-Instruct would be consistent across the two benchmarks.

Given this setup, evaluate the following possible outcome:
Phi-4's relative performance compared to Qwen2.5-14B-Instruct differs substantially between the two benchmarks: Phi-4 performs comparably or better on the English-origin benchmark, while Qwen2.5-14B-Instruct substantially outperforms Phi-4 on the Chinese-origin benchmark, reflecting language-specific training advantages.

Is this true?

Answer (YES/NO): YES